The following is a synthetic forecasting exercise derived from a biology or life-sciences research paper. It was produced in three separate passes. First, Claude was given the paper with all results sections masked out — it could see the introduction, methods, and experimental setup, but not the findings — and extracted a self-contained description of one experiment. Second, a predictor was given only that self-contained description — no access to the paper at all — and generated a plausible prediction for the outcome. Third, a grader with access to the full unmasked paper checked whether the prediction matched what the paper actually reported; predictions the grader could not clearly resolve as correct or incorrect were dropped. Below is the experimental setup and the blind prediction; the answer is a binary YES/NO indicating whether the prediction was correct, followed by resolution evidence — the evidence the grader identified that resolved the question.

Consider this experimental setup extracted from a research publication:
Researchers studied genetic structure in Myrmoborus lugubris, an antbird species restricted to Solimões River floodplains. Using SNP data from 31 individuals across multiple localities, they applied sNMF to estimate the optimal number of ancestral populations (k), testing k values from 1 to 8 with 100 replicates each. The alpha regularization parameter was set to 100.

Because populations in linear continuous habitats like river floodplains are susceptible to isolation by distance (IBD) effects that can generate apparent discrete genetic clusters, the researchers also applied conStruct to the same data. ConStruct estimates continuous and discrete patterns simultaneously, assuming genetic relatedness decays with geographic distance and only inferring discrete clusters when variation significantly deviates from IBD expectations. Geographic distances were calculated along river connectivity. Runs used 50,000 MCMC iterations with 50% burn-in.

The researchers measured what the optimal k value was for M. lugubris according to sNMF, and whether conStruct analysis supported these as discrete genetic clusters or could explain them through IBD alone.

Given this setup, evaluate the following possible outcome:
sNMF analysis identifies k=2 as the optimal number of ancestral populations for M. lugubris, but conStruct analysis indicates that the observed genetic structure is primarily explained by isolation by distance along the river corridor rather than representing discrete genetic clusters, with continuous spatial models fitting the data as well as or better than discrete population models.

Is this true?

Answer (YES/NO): YES